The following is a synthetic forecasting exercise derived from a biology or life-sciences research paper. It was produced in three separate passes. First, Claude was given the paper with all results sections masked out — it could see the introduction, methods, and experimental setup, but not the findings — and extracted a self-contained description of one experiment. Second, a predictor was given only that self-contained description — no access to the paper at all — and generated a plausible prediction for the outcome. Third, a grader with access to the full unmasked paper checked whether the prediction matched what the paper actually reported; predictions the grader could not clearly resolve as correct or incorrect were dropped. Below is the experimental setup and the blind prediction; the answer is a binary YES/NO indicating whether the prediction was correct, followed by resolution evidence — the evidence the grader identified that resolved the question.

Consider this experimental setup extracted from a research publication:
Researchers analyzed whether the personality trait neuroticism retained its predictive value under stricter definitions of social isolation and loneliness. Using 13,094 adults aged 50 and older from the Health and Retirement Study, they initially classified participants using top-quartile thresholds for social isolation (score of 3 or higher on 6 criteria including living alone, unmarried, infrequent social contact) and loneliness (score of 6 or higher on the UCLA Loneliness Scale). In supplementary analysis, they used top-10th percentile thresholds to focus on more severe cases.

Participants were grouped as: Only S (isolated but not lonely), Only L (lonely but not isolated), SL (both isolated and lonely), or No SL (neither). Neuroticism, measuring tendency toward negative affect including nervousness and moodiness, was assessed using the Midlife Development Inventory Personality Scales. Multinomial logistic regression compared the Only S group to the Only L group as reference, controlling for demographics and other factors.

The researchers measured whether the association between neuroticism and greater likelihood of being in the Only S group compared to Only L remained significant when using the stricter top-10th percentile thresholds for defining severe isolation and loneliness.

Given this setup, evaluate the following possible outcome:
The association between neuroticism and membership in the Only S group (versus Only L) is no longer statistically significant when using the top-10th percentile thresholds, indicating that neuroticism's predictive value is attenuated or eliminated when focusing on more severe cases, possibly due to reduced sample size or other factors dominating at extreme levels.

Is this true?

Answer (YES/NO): NO